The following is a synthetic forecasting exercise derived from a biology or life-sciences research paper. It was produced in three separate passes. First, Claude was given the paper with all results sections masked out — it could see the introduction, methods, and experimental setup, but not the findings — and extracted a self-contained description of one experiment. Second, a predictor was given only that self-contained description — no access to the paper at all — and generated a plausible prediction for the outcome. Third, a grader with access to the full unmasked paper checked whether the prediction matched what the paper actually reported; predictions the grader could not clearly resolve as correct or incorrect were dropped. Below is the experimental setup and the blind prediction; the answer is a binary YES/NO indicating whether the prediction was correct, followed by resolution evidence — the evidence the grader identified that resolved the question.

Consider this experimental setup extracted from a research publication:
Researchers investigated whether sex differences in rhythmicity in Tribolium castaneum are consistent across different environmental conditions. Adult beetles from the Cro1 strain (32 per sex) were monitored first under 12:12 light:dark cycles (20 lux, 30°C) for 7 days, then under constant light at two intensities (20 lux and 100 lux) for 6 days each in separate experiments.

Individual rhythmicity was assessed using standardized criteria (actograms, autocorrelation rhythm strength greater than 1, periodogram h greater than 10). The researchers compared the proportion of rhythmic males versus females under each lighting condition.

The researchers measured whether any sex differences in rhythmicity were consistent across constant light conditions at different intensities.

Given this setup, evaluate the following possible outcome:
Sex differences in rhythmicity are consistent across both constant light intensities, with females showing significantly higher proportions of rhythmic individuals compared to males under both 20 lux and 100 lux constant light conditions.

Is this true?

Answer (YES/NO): NO